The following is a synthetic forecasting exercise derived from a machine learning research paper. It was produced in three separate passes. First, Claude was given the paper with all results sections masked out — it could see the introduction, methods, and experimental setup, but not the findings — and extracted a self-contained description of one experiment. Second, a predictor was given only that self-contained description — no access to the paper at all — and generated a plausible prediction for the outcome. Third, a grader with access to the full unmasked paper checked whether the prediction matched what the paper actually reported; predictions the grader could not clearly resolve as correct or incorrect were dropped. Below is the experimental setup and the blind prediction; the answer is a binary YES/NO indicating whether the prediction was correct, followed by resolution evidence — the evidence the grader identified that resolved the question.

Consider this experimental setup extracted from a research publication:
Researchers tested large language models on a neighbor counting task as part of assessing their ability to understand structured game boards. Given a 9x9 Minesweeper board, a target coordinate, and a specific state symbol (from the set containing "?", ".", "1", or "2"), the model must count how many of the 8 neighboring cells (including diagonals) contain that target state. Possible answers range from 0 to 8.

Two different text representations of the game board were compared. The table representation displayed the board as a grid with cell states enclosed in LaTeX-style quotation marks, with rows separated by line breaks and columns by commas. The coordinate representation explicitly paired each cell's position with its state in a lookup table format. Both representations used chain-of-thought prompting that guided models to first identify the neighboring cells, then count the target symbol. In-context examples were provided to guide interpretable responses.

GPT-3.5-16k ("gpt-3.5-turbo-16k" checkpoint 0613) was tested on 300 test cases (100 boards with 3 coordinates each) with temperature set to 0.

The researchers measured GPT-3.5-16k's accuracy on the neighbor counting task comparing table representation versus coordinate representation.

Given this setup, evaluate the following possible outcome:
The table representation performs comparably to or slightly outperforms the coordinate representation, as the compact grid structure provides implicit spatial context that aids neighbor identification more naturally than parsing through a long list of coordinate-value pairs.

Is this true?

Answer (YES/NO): NO